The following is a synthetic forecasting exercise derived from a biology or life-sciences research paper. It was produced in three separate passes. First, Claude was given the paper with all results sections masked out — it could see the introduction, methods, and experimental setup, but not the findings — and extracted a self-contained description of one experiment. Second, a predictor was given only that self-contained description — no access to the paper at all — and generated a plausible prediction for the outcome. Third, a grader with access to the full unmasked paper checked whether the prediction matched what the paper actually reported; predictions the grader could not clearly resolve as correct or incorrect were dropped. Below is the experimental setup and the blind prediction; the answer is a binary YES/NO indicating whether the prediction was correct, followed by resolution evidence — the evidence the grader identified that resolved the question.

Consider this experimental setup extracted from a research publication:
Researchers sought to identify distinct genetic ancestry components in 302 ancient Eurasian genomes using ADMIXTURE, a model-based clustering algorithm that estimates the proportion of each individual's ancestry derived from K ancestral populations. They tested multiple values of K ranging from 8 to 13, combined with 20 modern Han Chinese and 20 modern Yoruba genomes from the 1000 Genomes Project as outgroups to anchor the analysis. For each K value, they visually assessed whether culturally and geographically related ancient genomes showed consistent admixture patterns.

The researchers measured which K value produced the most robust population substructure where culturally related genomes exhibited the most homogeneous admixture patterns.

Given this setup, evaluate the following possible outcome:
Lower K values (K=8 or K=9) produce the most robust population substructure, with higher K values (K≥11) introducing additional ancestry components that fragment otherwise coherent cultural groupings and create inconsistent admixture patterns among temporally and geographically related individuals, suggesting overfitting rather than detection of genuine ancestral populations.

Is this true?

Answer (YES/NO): NO